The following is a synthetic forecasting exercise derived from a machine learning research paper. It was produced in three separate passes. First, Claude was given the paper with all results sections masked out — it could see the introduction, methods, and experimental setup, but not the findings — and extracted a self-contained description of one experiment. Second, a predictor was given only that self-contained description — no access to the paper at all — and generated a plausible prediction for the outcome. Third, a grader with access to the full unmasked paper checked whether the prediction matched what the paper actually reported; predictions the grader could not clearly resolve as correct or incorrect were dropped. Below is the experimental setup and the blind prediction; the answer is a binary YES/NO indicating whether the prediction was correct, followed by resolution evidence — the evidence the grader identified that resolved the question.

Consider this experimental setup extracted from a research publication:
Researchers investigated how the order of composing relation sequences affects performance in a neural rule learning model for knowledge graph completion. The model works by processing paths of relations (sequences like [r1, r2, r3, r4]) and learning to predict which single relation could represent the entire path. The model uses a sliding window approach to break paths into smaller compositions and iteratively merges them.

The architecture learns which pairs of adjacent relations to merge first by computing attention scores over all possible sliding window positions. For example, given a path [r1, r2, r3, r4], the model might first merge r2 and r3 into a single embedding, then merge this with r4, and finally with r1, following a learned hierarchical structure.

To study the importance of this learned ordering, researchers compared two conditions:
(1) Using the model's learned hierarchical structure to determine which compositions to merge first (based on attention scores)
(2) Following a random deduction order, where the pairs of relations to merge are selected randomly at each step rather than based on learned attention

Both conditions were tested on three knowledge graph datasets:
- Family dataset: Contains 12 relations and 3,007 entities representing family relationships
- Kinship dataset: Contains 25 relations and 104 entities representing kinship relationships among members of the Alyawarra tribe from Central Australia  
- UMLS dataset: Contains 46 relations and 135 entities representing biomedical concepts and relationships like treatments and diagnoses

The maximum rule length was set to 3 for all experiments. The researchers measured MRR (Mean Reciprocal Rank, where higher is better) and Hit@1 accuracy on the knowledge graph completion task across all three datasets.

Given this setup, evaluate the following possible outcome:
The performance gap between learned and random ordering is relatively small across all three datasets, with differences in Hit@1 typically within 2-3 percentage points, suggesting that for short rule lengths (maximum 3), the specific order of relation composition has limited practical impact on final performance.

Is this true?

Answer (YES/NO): NO